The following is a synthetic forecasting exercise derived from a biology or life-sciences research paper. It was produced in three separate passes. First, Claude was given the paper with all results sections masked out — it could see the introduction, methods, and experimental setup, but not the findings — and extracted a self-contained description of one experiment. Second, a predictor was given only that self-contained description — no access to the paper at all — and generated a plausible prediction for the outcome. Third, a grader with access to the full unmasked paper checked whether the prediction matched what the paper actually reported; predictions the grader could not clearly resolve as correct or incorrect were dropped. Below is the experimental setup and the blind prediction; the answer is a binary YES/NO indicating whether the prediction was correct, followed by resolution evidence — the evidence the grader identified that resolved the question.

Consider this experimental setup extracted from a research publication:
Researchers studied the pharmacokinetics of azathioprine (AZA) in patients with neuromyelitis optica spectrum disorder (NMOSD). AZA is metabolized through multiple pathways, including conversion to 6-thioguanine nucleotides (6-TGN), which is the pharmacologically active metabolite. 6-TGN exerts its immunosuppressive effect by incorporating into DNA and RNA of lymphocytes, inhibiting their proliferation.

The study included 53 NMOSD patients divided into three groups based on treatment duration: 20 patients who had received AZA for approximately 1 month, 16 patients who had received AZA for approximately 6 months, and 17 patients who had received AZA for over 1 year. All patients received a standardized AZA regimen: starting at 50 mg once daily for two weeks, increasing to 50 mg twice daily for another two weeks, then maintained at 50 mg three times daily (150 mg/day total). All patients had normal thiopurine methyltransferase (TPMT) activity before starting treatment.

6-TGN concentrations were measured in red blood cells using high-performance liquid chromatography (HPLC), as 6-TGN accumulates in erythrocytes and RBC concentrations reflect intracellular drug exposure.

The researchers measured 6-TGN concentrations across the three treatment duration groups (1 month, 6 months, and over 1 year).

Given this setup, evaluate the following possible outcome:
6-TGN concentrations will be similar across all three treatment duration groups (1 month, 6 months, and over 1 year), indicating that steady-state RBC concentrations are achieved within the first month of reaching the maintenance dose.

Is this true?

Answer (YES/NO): NO